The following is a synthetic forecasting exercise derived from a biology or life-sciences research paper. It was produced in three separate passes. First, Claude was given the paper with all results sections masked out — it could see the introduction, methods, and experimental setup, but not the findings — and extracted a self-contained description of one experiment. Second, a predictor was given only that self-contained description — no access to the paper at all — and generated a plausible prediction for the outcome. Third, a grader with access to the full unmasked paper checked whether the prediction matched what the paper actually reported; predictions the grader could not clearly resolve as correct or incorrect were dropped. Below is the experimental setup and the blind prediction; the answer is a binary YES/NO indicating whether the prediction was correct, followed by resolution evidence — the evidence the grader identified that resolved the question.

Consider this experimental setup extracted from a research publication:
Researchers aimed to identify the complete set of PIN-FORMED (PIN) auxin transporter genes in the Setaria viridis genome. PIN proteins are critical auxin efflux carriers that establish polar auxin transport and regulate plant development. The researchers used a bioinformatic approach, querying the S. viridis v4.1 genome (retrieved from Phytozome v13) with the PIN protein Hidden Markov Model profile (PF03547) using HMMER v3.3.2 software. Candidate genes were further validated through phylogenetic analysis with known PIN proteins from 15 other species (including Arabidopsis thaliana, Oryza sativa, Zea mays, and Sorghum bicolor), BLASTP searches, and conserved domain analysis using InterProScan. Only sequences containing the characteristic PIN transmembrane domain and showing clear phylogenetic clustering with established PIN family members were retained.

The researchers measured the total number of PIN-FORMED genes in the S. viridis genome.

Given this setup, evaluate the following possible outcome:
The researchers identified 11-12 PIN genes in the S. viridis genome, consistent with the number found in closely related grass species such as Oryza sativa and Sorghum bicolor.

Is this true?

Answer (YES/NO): NO